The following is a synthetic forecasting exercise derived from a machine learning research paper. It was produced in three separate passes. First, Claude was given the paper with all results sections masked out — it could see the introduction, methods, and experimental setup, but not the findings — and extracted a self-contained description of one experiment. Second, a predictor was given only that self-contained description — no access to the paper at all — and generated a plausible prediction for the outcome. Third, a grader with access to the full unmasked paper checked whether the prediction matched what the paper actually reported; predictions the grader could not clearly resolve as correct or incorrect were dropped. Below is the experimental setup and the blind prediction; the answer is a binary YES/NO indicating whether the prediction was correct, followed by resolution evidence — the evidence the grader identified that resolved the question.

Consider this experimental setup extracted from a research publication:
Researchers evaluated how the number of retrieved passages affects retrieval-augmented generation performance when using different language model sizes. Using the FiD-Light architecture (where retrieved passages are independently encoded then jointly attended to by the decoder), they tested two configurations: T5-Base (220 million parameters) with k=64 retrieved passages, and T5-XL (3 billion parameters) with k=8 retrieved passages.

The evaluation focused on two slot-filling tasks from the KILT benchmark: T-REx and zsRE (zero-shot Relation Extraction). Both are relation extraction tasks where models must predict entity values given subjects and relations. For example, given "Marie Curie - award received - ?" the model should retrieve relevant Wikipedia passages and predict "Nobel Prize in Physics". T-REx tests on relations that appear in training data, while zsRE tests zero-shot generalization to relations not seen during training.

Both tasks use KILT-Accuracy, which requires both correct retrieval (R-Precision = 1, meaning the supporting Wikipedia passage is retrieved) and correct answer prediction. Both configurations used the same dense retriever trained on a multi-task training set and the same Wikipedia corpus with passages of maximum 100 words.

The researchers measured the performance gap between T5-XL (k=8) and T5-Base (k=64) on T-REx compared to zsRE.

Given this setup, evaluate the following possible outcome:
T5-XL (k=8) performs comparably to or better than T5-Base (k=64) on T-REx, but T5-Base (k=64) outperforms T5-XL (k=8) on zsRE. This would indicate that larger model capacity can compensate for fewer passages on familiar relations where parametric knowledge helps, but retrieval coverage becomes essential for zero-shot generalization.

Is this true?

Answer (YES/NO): NO